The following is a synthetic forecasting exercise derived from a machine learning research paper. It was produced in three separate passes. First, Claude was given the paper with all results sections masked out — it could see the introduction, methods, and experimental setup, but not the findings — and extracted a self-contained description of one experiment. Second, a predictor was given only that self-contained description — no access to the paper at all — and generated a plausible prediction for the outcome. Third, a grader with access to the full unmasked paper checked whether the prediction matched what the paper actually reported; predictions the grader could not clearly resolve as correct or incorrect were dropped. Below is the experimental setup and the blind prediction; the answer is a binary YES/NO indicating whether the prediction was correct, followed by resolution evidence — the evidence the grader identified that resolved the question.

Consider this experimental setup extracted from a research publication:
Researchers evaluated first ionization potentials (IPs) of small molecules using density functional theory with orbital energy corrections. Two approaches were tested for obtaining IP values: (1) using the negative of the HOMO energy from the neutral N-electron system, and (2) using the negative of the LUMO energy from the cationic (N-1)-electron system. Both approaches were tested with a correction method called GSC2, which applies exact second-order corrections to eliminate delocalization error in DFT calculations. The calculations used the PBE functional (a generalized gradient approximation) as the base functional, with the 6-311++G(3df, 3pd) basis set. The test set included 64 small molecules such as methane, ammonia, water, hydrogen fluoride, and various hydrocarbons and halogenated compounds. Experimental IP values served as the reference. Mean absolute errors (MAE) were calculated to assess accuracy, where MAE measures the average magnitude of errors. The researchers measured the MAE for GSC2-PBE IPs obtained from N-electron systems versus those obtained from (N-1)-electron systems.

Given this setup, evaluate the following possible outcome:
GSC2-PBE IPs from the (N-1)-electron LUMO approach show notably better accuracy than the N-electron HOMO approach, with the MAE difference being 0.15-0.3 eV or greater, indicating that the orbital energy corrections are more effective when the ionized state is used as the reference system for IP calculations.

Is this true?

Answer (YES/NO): NO